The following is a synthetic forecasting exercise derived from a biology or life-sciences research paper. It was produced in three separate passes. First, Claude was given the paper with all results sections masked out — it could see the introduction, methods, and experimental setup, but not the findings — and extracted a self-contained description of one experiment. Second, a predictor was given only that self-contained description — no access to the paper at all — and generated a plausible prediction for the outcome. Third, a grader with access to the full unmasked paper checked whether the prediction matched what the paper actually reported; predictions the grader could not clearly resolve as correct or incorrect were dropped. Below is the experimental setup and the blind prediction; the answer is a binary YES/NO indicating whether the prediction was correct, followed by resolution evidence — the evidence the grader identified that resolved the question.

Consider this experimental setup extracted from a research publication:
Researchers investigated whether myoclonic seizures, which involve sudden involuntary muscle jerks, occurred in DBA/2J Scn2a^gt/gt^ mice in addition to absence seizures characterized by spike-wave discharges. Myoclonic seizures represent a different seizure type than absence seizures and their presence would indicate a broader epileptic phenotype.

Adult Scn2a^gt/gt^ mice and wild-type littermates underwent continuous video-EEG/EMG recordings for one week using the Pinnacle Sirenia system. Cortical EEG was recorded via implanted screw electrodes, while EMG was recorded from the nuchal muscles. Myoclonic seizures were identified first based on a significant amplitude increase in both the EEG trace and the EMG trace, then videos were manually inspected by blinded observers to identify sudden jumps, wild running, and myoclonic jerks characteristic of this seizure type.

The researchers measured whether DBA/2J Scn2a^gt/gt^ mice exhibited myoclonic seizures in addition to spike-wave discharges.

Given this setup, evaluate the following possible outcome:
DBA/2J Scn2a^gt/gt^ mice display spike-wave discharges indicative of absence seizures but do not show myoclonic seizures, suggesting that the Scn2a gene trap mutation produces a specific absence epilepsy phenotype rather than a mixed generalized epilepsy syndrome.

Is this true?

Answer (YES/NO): NO